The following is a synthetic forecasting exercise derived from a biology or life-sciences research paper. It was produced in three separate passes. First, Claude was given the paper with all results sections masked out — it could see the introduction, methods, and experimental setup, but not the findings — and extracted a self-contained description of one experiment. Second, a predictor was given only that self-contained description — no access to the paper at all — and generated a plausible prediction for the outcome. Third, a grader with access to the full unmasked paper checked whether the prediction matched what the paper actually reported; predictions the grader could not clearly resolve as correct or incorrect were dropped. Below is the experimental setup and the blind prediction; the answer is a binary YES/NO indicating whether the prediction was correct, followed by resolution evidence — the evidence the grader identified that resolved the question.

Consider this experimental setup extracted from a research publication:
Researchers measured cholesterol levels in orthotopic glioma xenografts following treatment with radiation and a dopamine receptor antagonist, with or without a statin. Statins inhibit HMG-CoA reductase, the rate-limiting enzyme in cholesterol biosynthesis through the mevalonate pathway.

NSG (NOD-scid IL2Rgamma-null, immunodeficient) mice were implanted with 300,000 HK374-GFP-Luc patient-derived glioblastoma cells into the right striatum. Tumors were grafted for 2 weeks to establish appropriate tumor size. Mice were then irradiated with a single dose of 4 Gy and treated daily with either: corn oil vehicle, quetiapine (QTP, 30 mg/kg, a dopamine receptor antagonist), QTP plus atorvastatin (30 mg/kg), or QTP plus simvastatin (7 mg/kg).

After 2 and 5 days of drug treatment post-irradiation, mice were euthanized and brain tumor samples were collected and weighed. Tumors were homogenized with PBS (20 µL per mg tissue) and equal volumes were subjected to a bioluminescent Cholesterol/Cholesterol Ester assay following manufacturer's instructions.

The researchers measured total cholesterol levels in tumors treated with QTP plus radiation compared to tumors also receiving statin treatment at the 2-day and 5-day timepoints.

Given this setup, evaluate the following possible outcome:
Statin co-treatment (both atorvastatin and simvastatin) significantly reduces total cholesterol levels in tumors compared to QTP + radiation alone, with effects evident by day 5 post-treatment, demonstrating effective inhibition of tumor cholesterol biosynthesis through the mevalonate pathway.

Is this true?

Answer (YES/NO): YES